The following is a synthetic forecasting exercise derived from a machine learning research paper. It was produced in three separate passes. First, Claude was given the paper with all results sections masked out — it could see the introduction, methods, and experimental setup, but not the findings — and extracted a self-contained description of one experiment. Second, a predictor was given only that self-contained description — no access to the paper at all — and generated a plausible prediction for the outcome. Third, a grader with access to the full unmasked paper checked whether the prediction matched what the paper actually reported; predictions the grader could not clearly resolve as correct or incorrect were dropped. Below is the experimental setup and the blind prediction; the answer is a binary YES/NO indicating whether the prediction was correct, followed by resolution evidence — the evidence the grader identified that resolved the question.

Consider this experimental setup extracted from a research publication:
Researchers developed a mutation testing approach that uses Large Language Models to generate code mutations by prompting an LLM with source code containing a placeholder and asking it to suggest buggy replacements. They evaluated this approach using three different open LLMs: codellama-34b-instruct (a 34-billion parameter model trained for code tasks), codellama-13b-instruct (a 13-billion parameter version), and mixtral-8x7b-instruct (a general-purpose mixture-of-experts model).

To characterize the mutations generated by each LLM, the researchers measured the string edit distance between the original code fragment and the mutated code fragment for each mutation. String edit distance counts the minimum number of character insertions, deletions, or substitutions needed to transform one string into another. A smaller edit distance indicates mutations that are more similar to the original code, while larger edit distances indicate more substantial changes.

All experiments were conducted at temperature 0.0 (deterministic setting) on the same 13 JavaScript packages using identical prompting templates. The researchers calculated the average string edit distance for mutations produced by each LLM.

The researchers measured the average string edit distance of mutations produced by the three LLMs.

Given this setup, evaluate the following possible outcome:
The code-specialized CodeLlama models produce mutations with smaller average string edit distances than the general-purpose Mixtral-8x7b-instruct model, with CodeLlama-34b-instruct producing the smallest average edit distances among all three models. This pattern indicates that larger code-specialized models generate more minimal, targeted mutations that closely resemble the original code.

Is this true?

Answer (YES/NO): NO